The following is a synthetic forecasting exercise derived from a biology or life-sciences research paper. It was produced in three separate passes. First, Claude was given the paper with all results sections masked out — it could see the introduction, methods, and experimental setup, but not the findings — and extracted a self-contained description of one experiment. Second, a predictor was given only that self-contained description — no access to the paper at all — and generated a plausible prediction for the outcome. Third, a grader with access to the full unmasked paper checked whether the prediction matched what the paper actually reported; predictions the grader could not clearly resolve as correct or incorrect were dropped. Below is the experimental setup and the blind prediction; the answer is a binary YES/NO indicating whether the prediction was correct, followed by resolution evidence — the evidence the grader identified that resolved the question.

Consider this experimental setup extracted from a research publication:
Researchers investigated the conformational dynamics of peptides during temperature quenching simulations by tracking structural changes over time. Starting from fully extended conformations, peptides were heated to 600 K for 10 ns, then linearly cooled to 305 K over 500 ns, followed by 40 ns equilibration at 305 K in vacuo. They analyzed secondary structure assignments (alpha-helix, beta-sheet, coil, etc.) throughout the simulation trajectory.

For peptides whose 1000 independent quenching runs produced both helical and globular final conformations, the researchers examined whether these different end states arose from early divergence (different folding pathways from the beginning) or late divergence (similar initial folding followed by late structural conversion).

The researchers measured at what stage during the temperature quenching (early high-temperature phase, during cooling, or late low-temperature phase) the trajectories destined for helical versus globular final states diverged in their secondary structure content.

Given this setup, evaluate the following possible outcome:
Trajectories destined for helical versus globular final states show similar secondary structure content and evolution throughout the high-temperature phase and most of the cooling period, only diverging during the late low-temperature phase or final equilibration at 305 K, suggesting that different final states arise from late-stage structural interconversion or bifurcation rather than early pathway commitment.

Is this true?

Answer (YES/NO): NO